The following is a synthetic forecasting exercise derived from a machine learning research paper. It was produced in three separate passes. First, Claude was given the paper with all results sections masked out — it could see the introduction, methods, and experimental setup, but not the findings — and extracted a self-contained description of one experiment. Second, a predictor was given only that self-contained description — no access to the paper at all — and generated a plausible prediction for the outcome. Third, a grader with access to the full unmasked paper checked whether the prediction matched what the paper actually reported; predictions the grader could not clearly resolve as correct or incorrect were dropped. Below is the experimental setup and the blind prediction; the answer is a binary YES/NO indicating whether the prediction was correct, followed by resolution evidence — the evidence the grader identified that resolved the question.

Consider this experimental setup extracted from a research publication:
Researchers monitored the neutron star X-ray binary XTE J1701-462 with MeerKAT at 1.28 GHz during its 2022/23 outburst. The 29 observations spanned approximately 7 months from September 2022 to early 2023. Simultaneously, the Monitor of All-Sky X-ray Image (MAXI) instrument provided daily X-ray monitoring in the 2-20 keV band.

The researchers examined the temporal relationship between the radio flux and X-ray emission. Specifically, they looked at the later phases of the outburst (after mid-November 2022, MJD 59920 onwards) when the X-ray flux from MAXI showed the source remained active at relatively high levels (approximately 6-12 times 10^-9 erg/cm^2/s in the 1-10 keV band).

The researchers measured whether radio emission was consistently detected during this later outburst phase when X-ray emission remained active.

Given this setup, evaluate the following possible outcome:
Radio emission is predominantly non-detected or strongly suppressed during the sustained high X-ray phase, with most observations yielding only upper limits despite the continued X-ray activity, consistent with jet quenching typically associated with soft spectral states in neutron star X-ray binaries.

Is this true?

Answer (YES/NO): NO